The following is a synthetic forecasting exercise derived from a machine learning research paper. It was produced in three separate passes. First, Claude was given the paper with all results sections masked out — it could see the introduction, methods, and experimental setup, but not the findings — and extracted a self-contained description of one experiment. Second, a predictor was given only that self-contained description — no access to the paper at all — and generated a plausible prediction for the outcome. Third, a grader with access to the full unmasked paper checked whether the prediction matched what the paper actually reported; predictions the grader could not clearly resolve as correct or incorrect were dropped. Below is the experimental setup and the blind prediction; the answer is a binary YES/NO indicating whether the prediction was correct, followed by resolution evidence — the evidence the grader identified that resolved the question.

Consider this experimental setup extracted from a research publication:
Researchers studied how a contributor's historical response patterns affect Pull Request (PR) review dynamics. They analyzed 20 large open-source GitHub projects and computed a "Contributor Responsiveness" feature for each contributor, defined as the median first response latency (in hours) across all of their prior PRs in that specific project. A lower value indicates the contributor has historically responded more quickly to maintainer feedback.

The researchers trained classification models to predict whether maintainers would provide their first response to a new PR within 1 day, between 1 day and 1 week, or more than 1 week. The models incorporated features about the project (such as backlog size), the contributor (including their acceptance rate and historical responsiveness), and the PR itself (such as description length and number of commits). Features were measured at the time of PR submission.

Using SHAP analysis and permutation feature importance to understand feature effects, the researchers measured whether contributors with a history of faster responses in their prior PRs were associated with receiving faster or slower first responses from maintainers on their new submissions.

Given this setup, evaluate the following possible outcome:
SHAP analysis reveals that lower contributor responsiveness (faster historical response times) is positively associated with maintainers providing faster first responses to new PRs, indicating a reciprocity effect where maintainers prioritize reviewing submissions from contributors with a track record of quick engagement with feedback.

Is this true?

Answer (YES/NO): YES